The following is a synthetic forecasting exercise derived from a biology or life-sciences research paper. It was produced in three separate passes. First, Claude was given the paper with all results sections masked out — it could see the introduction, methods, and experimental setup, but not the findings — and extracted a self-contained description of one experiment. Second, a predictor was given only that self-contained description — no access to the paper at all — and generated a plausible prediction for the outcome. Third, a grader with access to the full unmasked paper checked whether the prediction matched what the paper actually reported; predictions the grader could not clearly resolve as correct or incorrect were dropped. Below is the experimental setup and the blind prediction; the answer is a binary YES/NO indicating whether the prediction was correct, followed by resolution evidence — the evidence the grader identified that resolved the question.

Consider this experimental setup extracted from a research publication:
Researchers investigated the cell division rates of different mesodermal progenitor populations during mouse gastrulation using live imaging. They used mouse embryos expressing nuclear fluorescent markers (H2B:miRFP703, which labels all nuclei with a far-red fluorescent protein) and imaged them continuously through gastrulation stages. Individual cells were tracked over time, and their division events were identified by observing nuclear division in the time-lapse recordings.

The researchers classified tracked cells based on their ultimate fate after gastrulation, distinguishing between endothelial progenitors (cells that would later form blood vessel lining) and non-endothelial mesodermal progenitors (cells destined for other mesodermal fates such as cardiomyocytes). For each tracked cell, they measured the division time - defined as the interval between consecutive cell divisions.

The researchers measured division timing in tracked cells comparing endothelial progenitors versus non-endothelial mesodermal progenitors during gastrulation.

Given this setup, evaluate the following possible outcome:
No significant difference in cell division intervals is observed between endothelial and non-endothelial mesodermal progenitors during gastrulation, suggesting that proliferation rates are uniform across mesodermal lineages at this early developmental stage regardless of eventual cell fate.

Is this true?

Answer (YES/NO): YES